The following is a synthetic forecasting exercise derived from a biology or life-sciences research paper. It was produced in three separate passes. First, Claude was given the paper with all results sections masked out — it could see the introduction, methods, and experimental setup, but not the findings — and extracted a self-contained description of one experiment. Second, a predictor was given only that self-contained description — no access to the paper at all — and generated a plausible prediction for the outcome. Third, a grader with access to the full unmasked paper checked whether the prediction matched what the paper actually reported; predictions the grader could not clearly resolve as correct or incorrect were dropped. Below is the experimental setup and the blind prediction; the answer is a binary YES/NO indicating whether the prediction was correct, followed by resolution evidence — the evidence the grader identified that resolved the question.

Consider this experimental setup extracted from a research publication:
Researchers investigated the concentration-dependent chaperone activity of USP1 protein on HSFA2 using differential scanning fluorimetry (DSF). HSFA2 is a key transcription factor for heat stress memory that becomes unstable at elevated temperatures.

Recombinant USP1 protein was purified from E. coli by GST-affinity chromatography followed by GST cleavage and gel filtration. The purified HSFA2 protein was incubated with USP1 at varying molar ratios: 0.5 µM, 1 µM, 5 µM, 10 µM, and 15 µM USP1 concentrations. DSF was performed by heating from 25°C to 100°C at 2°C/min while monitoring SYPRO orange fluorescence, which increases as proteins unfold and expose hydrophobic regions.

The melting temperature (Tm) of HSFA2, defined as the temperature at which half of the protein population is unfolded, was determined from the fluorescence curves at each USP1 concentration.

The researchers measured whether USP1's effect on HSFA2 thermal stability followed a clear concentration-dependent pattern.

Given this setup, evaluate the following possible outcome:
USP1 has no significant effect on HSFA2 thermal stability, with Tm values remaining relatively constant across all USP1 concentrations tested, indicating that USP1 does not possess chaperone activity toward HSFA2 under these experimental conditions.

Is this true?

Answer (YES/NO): NO